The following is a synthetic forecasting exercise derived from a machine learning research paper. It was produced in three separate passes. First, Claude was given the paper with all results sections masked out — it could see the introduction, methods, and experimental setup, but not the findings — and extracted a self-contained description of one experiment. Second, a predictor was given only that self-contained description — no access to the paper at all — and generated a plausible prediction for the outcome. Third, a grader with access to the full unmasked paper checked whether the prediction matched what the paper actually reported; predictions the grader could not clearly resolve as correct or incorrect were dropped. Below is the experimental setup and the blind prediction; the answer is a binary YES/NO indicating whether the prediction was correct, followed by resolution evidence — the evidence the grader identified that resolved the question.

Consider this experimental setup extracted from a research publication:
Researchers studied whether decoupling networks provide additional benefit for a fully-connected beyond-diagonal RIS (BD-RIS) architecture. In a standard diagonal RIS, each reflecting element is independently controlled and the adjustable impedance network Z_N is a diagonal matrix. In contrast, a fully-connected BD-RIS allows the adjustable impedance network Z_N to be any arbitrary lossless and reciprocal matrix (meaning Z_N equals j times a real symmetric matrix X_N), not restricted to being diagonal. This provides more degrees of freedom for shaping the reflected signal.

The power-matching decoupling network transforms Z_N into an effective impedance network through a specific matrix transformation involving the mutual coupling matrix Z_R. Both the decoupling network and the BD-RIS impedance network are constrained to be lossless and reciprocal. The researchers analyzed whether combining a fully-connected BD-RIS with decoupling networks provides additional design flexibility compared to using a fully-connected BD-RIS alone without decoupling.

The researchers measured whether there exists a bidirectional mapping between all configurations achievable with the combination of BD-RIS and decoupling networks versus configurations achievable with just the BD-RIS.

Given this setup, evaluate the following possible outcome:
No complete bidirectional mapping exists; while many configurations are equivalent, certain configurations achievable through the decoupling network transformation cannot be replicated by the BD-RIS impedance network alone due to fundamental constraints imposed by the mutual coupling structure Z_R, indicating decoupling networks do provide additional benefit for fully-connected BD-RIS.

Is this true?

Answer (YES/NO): NO